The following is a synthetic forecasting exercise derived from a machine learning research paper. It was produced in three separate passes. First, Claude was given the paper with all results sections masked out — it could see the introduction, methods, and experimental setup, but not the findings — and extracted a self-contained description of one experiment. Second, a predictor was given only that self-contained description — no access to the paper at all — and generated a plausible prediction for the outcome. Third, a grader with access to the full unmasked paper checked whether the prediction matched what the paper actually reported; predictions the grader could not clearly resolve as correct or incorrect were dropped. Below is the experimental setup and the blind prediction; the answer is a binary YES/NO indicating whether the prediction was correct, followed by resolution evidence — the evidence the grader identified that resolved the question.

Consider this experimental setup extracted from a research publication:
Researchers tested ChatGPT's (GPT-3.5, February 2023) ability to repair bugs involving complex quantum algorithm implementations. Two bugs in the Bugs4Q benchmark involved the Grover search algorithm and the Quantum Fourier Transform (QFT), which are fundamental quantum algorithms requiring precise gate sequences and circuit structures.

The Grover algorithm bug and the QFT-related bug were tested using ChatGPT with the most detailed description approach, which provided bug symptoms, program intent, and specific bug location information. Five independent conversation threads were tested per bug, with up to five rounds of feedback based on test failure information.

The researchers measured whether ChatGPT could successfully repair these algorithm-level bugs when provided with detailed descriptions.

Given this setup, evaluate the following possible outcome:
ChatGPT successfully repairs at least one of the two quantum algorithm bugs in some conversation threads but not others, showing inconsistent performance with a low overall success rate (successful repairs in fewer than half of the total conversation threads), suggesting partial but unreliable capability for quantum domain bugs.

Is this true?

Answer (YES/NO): YES